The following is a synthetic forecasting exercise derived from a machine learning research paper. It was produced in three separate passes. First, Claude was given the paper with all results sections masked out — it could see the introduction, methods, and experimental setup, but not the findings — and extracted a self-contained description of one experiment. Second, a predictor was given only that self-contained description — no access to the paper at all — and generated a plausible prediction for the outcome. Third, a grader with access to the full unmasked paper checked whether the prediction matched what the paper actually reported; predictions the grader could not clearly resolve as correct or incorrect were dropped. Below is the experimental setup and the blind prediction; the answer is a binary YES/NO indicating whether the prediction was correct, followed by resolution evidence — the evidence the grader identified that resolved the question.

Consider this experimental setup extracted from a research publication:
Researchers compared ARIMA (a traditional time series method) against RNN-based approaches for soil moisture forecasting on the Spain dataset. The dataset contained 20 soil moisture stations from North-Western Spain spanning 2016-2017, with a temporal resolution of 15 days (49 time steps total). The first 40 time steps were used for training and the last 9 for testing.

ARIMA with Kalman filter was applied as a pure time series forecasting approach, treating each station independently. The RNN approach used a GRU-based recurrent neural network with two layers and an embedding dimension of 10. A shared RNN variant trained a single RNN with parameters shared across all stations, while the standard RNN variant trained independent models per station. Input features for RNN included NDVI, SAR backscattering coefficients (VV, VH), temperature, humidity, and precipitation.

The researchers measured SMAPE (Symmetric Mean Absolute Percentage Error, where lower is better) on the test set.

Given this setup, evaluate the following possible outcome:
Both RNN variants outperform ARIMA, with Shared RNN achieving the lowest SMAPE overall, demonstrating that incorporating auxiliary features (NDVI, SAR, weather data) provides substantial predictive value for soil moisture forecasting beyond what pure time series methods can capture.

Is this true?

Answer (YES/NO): NO